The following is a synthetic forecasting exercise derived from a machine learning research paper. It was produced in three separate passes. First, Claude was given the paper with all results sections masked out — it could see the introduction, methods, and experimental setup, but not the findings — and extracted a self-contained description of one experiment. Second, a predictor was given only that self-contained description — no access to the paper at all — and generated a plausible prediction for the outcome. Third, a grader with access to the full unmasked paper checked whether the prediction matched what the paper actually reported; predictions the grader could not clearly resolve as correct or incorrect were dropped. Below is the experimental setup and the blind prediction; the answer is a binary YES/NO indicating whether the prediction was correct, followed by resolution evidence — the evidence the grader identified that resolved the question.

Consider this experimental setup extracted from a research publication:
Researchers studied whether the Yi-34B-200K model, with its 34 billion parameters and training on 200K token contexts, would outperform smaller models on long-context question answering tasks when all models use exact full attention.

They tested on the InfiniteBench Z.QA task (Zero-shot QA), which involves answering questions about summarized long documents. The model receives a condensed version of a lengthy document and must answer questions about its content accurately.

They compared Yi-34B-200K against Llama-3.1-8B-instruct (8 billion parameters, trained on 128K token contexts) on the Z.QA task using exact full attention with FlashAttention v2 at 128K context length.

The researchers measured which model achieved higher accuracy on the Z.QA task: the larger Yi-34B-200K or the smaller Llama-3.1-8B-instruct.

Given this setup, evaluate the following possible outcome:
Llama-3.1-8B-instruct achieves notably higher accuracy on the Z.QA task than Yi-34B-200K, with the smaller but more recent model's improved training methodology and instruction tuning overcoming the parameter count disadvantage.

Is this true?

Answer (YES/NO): YES